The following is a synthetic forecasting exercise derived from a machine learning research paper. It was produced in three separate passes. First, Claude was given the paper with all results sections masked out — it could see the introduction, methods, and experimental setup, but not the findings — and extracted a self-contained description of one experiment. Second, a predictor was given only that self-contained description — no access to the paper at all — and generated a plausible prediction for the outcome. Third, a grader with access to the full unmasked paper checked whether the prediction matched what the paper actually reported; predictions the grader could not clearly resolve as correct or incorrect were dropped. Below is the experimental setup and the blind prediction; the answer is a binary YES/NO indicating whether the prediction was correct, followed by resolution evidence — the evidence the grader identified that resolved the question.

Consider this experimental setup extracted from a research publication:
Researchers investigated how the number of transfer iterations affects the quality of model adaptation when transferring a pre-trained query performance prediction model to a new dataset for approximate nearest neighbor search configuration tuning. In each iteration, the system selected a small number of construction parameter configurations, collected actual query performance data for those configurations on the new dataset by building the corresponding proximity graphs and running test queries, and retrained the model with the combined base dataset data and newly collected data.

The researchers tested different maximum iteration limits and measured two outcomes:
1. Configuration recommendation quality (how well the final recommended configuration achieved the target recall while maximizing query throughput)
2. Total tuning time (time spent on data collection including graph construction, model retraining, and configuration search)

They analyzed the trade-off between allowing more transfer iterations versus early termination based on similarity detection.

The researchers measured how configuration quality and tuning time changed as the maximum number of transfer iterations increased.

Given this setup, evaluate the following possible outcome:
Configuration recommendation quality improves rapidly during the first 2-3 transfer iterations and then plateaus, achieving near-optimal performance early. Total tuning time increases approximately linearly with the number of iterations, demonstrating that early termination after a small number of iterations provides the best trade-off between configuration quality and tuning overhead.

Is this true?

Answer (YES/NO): NO